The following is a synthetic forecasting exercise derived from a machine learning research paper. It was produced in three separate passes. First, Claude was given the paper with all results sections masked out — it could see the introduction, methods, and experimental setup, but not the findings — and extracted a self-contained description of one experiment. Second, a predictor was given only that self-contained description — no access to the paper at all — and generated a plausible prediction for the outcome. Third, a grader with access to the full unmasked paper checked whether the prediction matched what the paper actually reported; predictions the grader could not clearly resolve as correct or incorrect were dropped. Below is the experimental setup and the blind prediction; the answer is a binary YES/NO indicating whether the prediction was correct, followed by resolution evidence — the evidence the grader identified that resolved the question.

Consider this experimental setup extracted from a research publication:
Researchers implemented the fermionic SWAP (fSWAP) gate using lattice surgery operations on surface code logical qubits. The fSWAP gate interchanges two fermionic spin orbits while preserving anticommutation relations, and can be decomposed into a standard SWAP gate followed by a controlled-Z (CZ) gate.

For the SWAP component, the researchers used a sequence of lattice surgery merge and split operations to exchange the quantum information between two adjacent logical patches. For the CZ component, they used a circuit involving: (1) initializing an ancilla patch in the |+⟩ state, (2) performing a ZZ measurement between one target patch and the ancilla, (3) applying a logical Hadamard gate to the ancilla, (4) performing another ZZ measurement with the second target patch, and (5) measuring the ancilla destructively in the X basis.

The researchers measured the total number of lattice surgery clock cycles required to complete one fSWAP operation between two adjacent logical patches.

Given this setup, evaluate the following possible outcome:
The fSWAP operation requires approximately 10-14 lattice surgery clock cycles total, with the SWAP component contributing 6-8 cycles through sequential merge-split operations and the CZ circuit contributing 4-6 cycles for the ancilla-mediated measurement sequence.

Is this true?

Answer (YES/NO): NO